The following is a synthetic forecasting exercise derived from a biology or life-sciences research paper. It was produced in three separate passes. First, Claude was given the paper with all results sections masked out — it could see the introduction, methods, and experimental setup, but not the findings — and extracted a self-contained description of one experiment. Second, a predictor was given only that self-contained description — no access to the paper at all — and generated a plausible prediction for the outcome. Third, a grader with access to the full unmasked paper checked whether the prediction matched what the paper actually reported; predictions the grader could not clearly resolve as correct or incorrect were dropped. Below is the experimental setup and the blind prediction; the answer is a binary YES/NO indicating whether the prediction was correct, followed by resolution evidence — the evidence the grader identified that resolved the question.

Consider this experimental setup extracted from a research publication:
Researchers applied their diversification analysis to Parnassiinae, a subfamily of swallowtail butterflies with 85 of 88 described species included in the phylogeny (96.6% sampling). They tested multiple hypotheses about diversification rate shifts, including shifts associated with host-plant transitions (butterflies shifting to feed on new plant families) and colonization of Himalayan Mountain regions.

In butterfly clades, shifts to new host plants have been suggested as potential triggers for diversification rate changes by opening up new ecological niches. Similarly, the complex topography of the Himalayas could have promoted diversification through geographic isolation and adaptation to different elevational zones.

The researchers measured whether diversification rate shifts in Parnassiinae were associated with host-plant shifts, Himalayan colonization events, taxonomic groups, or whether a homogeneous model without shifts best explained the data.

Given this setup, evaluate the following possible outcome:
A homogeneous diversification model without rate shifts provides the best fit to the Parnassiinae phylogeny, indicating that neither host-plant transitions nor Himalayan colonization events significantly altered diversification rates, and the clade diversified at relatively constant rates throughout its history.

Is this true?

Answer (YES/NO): NO